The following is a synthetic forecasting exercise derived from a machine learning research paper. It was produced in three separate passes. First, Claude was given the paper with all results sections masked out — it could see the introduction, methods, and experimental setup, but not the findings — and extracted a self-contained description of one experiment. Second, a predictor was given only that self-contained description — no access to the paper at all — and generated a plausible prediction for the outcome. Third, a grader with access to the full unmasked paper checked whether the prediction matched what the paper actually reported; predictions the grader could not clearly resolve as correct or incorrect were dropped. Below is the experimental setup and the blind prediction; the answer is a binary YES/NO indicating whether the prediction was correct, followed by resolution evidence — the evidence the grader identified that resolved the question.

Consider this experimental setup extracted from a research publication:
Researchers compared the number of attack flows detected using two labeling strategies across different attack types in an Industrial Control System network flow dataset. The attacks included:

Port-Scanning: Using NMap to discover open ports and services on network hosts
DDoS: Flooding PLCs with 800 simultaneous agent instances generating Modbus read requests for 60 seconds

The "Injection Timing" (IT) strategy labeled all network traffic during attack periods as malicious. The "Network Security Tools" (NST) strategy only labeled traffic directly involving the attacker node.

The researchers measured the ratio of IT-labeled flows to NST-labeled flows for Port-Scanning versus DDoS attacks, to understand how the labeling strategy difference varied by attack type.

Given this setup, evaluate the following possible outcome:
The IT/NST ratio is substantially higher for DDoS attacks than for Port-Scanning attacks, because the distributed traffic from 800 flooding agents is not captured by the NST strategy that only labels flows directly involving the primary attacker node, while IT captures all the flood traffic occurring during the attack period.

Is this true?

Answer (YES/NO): YES